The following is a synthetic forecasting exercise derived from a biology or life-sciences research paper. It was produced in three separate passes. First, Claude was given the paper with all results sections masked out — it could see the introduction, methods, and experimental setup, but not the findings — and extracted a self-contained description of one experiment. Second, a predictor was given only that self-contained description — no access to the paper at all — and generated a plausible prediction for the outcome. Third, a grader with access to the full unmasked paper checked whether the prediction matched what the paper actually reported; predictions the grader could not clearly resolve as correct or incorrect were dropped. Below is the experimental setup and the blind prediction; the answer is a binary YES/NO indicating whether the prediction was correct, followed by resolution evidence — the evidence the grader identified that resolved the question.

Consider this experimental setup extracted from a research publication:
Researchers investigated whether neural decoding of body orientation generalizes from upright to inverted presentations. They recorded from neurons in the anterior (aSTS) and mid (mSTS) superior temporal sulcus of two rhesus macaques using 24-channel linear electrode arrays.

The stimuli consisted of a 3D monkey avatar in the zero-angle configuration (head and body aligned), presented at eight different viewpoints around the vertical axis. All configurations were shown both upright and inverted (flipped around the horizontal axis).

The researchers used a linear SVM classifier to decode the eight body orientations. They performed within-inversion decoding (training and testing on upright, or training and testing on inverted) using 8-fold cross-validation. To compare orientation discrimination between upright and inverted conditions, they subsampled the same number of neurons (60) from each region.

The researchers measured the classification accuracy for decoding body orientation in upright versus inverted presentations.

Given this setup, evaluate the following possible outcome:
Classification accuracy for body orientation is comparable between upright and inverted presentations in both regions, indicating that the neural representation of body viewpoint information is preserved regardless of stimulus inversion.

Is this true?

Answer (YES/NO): NO